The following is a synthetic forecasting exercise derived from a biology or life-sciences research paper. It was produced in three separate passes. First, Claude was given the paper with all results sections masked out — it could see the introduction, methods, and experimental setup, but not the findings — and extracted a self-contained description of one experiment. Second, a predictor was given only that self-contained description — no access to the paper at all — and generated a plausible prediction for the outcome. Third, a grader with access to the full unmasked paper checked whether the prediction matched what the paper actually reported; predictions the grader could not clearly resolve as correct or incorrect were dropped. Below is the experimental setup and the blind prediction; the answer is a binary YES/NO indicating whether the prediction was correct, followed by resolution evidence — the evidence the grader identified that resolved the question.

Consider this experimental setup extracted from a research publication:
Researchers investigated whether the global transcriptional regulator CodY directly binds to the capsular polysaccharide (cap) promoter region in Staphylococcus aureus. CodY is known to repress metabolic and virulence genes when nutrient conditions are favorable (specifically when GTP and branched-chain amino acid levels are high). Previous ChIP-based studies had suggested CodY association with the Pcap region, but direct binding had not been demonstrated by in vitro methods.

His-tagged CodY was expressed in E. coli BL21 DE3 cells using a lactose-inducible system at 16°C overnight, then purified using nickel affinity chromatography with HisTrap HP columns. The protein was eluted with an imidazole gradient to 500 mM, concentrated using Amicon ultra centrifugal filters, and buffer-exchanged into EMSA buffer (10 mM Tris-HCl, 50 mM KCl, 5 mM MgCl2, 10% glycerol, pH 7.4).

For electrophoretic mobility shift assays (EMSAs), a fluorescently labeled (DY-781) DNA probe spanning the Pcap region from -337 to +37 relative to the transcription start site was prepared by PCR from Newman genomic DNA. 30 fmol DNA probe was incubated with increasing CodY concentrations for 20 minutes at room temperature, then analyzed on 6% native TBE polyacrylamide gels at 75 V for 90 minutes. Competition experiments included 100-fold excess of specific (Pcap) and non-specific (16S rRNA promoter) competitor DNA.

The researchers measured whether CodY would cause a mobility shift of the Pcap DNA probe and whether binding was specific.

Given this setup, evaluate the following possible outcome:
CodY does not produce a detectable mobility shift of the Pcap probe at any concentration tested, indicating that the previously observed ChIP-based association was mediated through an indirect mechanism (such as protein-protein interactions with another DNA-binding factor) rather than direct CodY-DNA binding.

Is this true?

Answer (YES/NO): NO